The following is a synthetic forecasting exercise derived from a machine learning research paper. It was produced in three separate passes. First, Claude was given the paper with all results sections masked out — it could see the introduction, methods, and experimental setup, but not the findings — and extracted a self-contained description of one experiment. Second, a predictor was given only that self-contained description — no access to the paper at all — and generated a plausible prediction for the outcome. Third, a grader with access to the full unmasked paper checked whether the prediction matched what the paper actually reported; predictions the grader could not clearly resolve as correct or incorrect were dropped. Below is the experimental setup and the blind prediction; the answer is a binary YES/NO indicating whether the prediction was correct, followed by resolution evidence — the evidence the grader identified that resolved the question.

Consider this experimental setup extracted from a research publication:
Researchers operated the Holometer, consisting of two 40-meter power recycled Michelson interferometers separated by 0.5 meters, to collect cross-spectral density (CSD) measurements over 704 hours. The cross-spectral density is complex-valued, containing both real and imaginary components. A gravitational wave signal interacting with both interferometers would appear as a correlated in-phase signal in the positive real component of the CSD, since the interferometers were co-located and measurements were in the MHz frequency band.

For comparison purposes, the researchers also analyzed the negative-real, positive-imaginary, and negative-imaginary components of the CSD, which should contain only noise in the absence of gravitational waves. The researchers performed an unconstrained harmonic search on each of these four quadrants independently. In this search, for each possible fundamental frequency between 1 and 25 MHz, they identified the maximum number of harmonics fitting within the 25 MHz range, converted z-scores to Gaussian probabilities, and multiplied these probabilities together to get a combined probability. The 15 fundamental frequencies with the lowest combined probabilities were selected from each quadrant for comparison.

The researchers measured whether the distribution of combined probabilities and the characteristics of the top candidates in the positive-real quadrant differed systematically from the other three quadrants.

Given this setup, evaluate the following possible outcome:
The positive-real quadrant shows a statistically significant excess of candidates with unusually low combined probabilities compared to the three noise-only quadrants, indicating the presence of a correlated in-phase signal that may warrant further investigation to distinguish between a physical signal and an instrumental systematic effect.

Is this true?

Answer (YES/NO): NO